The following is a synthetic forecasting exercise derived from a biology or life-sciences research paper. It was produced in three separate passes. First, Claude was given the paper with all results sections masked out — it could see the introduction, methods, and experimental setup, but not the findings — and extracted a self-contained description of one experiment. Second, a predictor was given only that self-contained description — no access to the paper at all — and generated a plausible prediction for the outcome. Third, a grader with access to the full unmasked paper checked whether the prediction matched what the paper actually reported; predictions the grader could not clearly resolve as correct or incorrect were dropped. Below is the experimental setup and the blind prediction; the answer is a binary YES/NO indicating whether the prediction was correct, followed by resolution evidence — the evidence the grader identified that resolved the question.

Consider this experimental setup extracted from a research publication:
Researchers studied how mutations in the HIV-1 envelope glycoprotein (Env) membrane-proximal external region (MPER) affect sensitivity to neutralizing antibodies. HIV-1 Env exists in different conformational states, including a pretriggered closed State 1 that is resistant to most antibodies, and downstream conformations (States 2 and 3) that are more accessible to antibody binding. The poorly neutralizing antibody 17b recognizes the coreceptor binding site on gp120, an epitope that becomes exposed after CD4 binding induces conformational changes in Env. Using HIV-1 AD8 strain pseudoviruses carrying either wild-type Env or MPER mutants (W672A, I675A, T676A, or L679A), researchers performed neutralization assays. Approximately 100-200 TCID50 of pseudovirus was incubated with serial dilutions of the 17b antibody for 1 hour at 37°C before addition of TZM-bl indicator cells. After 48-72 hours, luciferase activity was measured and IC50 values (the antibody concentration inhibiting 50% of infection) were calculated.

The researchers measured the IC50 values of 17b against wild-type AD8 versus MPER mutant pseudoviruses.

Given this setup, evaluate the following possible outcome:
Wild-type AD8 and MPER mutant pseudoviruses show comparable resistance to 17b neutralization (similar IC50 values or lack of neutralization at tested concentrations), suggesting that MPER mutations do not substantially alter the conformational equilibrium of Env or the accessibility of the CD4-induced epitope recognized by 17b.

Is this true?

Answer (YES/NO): NO